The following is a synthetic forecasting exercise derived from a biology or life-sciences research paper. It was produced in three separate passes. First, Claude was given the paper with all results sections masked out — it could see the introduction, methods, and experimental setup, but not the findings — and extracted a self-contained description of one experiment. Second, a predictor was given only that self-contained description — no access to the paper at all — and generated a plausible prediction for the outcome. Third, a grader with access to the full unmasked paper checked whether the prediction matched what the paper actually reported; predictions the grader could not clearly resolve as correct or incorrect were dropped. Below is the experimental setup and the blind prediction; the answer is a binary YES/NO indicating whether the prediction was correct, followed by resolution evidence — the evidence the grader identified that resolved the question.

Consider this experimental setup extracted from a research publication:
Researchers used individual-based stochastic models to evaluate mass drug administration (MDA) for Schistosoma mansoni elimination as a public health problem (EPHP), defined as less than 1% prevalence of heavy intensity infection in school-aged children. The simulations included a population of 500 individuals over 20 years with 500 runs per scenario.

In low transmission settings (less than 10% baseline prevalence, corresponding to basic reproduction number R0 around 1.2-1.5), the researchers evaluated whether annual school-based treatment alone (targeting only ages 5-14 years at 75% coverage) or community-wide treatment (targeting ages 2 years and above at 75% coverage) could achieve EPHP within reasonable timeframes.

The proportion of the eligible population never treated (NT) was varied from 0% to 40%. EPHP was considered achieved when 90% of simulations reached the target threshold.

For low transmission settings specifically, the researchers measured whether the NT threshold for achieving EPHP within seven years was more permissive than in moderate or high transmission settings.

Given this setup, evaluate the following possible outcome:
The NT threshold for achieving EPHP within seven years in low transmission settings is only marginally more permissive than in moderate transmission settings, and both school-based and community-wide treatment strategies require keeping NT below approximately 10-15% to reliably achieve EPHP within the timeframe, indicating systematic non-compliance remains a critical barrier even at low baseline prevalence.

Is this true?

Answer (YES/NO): NO